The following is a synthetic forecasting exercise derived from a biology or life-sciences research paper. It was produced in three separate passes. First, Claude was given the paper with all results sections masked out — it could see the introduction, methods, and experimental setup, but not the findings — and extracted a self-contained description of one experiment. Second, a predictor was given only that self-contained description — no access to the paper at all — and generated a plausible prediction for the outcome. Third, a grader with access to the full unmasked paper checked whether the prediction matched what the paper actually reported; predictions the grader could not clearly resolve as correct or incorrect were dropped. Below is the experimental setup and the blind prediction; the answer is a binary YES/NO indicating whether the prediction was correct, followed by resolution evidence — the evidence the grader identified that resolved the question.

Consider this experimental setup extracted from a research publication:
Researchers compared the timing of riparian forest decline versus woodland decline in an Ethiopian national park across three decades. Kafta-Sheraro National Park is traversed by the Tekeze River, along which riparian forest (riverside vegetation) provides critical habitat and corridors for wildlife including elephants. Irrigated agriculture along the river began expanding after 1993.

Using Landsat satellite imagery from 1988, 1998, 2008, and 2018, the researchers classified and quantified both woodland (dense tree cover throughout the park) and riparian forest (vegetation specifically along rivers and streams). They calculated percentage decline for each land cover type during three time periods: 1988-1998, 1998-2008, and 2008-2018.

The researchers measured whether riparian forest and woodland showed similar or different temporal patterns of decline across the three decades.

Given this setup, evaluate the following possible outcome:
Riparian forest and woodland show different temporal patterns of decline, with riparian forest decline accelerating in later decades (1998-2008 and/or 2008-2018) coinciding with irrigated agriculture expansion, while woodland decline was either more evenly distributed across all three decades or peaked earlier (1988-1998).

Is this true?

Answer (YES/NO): NO